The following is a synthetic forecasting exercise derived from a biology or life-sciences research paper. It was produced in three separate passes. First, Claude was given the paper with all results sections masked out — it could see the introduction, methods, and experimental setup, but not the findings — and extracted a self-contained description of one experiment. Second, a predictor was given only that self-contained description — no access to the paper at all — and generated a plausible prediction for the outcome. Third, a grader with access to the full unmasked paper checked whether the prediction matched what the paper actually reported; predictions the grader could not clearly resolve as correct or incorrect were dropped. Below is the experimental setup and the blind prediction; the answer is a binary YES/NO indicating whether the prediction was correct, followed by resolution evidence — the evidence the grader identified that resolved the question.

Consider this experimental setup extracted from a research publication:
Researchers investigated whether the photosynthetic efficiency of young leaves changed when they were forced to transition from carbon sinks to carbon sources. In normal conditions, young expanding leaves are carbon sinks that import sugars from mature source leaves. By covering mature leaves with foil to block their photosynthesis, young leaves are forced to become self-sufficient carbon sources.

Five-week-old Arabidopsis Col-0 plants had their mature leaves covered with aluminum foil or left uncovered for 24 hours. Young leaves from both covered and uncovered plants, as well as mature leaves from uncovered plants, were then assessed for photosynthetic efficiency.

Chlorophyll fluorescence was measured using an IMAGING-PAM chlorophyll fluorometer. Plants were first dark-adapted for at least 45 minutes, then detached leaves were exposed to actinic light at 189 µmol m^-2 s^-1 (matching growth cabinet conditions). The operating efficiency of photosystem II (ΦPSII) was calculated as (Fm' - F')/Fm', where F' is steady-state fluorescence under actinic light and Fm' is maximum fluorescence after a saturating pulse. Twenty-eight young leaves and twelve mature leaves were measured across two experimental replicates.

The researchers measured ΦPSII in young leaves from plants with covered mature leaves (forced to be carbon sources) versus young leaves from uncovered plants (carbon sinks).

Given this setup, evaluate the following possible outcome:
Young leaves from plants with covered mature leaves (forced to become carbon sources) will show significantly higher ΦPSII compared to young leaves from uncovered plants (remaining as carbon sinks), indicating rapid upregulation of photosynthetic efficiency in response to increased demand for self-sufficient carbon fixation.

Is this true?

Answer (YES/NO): YES